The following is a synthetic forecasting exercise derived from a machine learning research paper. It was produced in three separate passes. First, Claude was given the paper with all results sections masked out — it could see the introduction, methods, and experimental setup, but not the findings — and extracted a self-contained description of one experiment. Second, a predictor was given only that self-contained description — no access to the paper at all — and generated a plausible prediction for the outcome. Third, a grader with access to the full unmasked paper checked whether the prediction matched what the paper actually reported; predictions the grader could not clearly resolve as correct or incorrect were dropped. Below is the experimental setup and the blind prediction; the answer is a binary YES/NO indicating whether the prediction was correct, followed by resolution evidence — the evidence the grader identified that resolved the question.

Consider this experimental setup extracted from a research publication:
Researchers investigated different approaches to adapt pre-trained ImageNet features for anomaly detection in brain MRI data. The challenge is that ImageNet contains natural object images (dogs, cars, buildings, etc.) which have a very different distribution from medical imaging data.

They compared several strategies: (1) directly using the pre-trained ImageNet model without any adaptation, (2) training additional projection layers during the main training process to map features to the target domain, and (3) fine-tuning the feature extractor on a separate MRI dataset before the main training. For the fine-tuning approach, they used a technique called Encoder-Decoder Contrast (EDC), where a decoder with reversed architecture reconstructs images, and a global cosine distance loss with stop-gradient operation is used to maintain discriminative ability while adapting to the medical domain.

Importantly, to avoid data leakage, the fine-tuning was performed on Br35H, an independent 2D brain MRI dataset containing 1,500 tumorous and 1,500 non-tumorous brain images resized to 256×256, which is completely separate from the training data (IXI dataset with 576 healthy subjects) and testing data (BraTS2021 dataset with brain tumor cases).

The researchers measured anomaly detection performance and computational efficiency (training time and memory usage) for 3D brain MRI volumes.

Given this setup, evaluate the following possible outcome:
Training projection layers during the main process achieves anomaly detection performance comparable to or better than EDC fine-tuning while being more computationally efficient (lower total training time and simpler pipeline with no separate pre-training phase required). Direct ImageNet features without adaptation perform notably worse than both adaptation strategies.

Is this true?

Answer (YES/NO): NO